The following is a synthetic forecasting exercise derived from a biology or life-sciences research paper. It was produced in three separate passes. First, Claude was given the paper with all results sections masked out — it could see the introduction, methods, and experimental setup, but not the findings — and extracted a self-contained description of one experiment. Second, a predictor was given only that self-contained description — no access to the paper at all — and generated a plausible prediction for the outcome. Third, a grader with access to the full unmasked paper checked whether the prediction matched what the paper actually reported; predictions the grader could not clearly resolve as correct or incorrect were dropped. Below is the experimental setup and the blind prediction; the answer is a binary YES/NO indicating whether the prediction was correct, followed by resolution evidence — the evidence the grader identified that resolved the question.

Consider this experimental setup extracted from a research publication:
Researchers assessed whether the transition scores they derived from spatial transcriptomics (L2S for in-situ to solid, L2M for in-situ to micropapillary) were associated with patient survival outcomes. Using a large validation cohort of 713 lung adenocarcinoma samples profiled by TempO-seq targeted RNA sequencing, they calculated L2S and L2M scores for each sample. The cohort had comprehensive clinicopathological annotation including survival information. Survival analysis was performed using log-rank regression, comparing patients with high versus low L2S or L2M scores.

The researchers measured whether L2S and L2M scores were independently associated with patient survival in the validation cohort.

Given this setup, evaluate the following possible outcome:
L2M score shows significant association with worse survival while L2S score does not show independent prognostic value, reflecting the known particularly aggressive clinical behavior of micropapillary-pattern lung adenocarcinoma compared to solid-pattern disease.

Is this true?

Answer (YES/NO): NO